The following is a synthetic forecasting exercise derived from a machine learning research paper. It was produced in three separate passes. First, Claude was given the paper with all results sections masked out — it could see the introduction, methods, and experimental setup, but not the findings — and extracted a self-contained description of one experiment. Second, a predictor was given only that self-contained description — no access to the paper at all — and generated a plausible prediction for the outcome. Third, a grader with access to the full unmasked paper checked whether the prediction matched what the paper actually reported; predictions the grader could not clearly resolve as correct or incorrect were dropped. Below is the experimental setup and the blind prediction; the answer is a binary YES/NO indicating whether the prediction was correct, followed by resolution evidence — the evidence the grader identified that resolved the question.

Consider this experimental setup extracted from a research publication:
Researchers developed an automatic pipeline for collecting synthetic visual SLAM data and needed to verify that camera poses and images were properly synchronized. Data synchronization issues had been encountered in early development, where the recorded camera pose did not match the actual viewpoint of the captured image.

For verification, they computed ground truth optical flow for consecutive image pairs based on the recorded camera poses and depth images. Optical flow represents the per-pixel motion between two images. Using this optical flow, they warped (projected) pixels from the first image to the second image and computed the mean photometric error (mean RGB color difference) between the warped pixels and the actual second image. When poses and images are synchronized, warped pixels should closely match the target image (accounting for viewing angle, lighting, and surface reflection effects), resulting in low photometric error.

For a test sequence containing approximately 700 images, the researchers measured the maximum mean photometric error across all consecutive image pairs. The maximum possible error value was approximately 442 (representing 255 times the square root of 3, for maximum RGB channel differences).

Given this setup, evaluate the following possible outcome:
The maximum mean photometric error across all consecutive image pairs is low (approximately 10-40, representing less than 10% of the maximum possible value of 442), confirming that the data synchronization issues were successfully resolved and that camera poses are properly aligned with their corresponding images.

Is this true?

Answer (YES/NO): NO